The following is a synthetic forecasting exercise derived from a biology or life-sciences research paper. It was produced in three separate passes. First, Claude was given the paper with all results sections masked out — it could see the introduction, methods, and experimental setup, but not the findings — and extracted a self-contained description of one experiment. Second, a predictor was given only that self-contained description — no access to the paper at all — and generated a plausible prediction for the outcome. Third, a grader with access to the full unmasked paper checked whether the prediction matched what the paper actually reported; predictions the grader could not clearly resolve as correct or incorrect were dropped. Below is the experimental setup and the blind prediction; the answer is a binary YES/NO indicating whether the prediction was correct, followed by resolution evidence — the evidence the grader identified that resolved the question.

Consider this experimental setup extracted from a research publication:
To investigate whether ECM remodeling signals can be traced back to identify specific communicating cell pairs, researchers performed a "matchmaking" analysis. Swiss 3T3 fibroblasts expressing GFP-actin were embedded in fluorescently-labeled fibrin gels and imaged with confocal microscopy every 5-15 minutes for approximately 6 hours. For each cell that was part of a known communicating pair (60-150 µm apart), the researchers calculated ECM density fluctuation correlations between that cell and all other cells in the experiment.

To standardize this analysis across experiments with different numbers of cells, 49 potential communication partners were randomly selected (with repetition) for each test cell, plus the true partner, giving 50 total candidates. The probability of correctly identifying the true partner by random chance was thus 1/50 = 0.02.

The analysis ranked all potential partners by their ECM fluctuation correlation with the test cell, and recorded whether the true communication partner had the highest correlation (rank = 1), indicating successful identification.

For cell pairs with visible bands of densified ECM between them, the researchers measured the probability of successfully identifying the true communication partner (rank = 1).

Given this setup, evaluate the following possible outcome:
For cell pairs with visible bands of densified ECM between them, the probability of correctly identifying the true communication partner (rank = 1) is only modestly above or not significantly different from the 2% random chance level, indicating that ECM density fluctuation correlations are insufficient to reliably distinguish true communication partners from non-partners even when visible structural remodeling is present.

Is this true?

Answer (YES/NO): NO